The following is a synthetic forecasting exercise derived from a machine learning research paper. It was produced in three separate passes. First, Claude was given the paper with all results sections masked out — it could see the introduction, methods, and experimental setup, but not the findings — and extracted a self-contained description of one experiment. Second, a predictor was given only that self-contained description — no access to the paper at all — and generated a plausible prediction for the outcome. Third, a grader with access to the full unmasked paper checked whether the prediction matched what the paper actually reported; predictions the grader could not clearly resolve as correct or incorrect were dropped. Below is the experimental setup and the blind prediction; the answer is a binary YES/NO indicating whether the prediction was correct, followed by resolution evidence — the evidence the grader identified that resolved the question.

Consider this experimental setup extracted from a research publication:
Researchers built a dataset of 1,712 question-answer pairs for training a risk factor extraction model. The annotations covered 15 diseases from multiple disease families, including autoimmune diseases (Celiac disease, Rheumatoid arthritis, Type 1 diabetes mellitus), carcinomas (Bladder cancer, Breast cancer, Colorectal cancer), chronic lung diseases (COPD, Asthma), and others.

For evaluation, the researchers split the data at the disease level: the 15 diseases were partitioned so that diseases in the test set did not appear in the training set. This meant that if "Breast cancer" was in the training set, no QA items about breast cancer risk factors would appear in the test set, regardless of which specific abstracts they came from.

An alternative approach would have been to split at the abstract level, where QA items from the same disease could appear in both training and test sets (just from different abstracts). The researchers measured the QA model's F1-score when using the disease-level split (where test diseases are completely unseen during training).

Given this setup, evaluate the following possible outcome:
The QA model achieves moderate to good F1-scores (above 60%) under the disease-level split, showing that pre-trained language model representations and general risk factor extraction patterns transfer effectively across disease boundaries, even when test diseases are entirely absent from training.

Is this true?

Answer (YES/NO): YES